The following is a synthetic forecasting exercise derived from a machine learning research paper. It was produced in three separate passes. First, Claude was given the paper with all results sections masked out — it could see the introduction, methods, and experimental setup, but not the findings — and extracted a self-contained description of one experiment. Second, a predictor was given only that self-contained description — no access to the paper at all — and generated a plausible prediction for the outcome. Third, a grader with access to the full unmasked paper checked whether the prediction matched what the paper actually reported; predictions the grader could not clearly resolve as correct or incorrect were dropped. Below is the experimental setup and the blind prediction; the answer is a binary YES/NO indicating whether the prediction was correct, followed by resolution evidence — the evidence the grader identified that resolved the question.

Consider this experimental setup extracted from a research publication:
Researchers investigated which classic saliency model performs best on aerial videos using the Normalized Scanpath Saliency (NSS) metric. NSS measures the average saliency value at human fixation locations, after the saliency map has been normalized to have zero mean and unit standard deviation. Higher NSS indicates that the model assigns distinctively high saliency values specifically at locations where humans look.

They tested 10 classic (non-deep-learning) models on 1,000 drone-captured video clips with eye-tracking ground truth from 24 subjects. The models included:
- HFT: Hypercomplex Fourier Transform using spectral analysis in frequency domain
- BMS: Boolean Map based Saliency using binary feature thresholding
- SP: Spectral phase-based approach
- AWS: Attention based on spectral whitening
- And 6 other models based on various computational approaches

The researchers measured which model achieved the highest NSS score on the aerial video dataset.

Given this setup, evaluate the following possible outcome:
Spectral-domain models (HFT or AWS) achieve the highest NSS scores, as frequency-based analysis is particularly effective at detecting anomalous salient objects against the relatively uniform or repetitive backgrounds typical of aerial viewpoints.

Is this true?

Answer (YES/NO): YES